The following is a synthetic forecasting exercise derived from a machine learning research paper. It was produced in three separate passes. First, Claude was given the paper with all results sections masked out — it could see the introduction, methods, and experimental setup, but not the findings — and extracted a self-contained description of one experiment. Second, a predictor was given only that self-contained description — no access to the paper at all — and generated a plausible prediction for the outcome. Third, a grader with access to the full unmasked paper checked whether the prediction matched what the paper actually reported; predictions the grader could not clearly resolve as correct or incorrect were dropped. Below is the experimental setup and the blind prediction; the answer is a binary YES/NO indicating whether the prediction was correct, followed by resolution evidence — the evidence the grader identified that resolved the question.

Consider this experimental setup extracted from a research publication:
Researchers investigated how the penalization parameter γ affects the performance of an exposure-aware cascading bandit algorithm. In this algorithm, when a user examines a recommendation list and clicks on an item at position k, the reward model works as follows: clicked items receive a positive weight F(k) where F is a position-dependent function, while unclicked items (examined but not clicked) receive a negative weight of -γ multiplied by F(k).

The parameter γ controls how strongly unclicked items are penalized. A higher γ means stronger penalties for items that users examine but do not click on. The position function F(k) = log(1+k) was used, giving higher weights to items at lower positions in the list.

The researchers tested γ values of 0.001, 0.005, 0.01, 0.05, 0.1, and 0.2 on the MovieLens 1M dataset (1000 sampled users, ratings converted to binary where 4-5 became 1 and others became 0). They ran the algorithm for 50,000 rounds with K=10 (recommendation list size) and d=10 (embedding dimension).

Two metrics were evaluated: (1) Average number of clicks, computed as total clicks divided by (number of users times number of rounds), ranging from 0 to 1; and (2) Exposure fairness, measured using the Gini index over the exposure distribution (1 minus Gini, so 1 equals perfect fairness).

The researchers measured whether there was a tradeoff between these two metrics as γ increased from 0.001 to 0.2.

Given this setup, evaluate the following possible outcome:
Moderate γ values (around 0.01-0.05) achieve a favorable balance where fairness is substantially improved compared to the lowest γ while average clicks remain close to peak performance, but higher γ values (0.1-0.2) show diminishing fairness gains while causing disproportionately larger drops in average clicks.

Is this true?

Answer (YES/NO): NO